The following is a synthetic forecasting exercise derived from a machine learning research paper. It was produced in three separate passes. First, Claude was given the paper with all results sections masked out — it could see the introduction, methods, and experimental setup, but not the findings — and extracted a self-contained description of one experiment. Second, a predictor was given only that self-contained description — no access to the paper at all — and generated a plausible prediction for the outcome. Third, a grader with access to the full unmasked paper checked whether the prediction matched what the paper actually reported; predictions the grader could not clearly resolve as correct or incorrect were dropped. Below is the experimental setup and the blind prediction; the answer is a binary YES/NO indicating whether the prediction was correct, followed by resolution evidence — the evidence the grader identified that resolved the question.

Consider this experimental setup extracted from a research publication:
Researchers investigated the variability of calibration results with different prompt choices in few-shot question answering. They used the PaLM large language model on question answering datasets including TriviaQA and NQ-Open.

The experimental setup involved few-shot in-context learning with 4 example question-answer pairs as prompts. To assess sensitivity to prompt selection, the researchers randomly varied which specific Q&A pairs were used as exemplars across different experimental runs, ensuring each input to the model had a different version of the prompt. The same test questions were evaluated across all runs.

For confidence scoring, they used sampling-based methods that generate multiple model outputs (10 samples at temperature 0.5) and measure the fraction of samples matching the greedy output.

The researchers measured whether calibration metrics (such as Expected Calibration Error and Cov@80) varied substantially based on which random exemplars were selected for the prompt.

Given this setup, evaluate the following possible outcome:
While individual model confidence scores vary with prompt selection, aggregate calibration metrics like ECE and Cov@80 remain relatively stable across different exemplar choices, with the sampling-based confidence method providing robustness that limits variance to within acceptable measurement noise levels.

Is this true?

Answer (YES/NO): NO